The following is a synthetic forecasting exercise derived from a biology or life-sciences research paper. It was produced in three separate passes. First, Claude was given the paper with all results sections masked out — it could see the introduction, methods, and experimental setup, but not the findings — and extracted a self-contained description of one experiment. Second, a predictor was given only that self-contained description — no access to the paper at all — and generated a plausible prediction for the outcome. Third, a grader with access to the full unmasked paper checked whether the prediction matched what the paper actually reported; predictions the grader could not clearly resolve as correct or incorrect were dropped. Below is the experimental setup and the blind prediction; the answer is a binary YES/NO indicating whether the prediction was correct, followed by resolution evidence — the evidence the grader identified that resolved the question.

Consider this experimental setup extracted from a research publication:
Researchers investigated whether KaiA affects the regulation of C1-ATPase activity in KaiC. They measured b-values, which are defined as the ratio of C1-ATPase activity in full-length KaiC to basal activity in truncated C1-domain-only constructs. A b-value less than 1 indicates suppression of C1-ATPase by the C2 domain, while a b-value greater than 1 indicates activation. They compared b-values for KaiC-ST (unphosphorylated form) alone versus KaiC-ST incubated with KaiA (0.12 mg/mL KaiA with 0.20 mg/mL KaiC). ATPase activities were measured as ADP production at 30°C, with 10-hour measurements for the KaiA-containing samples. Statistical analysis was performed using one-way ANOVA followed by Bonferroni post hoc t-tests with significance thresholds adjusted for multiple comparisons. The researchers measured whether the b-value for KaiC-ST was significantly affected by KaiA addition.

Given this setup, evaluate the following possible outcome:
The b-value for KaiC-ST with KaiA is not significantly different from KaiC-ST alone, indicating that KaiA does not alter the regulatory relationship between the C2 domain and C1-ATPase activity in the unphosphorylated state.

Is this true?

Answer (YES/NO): NO